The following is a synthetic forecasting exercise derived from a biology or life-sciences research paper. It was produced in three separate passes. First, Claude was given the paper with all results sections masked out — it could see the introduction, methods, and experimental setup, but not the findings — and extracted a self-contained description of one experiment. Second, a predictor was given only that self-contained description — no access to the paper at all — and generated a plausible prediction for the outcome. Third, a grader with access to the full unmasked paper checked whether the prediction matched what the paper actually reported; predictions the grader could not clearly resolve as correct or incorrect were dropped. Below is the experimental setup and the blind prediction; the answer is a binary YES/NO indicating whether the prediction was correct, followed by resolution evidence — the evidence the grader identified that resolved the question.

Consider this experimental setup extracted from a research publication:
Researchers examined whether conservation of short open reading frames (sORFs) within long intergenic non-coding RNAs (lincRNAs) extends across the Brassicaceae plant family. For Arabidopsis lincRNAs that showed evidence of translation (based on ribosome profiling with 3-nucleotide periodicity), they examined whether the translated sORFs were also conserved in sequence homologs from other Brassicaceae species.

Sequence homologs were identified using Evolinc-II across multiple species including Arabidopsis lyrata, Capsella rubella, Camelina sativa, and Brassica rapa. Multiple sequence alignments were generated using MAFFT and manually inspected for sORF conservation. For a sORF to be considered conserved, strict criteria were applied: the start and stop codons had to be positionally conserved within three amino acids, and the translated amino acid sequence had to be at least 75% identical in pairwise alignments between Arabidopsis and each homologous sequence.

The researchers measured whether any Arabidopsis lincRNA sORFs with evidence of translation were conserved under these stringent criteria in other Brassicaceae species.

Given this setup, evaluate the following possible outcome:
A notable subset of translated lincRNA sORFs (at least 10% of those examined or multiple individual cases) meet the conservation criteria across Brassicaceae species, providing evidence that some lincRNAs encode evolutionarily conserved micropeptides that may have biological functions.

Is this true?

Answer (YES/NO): YES